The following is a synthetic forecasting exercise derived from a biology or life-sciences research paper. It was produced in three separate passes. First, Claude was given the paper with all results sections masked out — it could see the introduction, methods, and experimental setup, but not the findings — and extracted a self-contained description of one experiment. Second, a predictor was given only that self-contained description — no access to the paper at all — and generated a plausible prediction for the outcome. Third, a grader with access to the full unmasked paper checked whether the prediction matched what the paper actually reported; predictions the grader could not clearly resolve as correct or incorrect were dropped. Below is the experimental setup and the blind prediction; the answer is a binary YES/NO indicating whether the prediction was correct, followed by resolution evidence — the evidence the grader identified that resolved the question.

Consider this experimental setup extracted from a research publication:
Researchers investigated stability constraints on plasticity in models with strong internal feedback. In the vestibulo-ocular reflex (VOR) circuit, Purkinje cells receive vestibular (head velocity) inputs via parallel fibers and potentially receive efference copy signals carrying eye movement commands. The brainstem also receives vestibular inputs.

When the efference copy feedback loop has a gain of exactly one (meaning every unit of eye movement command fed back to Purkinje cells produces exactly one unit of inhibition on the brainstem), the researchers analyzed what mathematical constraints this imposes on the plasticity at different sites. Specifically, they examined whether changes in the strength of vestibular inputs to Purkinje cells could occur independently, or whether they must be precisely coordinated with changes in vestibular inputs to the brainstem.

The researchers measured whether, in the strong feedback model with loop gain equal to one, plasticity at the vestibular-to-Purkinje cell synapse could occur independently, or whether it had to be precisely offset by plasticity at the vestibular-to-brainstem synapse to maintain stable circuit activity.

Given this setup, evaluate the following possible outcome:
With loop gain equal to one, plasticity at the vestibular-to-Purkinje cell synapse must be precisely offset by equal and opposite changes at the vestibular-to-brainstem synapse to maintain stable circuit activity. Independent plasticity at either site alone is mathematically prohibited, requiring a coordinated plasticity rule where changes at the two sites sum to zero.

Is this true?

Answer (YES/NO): YES